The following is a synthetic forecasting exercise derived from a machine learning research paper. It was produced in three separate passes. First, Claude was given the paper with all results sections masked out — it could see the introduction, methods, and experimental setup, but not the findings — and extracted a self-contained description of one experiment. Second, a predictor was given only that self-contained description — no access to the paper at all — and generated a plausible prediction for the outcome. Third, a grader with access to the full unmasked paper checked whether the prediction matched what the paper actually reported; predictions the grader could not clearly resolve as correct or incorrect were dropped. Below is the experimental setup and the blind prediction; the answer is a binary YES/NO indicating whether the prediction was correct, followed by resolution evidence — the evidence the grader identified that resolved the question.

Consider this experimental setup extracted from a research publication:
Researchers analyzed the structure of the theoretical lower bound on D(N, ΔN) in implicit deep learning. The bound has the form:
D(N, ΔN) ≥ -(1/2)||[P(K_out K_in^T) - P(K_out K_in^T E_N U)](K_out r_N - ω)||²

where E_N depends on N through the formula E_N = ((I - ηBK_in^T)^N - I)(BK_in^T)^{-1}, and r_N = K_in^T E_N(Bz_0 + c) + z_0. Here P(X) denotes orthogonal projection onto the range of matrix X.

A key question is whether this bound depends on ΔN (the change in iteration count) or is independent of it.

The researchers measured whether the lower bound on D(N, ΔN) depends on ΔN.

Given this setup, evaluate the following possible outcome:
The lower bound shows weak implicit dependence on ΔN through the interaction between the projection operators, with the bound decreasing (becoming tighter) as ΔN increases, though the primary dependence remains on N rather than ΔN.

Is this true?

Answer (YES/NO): NO